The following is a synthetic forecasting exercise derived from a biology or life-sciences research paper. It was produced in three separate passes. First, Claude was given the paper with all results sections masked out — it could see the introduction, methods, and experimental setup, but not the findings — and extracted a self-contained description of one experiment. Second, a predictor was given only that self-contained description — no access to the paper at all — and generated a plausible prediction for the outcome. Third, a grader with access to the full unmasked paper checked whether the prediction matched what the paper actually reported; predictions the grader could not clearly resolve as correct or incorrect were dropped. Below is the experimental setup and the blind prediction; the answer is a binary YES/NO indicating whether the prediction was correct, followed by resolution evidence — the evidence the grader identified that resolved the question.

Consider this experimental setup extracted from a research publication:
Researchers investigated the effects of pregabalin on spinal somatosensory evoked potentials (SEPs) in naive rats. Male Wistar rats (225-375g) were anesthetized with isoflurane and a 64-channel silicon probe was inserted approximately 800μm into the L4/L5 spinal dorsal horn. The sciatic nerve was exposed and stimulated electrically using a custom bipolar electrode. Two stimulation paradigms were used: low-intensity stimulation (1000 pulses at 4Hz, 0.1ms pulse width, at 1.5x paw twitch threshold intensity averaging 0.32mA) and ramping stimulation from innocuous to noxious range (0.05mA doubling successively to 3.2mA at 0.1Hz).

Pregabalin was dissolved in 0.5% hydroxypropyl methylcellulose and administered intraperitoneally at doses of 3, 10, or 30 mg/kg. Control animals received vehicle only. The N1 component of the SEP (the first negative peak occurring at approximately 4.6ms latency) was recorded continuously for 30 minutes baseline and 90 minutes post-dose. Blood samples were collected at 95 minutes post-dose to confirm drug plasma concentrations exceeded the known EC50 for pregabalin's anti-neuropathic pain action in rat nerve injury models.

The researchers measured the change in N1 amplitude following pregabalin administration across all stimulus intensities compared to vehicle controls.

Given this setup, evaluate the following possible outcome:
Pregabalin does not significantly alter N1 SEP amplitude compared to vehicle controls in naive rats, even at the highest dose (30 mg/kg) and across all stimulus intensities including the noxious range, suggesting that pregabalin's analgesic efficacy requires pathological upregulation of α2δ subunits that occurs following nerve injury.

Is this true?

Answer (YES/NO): YES